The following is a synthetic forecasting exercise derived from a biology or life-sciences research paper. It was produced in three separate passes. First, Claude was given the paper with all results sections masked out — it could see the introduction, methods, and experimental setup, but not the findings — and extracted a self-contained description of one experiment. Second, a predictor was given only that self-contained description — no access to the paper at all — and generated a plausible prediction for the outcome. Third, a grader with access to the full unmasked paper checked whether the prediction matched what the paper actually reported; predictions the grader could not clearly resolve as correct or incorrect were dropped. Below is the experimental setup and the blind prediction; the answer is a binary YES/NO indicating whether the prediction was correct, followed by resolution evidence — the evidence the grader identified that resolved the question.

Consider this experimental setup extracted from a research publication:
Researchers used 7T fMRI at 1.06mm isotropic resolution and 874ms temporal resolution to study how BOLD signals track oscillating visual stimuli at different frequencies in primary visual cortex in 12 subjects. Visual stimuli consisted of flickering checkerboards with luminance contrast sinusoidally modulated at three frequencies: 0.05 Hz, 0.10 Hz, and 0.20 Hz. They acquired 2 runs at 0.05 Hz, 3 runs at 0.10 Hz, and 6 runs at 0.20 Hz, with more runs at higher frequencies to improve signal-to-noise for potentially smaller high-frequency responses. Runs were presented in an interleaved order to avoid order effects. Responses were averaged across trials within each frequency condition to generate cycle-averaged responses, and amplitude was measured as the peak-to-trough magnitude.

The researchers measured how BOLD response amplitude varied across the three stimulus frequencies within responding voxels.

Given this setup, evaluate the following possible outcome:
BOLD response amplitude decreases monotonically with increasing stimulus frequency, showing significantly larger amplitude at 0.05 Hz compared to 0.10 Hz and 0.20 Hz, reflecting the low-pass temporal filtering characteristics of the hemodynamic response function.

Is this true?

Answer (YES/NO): YES